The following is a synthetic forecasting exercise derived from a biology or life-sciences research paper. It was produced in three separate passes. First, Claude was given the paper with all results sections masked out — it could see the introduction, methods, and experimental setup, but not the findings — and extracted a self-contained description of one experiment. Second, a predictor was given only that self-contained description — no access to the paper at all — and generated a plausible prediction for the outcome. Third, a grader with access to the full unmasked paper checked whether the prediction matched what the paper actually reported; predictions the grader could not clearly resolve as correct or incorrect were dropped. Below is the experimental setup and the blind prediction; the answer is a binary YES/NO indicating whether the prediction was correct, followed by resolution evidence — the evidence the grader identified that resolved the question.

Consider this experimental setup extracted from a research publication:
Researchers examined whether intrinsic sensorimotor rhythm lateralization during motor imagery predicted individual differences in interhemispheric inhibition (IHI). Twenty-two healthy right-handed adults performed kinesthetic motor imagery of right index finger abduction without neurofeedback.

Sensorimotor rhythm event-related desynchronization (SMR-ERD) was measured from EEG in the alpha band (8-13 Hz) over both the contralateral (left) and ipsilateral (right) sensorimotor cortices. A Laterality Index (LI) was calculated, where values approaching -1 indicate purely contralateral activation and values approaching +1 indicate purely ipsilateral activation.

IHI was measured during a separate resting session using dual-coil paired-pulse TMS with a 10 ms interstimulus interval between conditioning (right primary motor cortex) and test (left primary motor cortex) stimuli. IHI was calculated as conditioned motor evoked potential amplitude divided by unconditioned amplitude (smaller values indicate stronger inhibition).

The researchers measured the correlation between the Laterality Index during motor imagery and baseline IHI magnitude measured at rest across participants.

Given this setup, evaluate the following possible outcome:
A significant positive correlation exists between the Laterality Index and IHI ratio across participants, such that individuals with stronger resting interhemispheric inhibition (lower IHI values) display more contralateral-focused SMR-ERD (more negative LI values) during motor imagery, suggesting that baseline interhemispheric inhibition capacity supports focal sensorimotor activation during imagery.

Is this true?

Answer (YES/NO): NO